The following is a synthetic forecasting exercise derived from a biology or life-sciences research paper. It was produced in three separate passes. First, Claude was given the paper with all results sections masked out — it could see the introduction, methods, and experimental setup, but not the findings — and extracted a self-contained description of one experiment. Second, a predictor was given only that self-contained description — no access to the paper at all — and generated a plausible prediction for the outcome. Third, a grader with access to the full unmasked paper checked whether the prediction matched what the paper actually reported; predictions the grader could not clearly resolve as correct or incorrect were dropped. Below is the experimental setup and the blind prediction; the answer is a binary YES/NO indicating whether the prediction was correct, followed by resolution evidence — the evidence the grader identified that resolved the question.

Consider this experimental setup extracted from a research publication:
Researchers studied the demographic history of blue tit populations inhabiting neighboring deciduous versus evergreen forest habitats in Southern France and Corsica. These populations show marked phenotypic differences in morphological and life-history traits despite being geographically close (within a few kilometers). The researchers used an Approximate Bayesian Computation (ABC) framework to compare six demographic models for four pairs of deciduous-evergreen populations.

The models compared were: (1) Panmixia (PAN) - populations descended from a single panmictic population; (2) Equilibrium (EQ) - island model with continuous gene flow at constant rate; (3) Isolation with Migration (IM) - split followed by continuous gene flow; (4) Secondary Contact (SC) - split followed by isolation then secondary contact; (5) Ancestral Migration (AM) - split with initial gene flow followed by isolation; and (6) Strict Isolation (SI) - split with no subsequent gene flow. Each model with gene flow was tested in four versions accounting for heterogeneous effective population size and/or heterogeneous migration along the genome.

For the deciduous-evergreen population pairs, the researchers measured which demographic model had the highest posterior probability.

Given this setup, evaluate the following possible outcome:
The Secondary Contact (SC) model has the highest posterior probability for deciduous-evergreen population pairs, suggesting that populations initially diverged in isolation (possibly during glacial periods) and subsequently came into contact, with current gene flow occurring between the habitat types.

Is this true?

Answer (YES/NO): NO